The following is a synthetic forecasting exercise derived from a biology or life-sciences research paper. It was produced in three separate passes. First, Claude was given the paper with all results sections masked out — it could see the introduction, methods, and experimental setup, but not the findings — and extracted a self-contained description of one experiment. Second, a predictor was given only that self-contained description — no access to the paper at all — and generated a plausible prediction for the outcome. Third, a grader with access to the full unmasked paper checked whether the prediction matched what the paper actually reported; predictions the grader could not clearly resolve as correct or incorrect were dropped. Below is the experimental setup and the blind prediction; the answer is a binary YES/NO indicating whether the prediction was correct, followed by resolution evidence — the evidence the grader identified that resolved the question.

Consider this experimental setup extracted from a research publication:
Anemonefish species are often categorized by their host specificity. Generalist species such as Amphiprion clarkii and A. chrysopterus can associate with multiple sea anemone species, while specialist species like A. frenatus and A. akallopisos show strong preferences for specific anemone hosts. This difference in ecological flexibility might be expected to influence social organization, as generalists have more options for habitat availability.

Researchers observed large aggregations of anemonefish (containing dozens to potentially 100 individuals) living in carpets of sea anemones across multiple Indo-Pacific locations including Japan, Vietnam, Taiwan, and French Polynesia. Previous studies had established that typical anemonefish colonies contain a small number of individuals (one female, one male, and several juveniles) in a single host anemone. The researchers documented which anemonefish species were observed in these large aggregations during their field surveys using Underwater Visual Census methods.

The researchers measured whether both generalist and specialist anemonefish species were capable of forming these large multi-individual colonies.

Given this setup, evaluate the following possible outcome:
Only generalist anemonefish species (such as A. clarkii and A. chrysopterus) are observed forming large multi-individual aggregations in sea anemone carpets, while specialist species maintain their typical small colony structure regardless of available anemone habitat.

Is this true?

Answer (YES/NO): NO